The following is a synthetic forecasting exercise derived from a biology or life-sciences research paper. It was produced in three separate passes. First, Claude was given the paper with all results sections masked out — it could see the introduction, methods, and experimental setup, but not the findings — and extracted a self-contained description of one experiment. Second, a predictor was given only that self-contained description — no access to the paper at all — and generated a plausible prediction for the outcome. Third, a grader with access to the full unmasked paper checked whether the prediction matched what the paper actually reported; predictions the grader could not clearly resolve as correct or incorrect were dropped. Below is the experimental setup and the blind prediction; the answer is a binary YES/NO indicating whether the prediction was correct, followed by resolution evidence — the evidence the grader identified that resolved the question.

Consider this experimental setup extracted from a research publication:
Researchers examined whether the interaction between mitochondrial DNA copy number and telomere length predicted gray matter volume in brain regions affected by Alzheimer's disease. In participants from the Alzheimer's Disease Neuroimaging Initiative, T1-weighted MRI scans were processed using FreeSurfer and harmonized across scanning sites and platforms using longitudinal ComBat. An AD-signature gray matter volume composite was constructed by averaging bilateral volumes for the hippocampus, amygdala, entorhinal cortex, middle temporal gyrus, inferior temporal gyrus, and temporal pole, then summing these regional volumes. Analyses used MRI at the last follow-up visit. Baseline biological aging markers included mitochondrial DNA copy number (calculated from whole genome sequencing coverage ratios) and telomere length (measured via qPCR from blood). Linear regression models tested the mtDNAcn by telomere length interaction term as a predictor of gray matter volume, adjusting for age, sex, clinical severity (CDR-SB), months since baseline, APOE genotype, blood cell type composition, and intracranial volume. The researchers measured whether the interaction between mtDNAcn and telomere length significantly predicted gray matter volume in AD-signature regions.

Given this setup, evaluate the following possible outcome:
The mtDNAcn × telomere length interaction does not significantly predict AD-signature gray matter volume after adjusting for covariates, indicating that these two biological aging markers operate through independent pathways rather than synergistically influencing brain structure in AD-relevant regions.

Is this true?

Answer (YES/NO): YES